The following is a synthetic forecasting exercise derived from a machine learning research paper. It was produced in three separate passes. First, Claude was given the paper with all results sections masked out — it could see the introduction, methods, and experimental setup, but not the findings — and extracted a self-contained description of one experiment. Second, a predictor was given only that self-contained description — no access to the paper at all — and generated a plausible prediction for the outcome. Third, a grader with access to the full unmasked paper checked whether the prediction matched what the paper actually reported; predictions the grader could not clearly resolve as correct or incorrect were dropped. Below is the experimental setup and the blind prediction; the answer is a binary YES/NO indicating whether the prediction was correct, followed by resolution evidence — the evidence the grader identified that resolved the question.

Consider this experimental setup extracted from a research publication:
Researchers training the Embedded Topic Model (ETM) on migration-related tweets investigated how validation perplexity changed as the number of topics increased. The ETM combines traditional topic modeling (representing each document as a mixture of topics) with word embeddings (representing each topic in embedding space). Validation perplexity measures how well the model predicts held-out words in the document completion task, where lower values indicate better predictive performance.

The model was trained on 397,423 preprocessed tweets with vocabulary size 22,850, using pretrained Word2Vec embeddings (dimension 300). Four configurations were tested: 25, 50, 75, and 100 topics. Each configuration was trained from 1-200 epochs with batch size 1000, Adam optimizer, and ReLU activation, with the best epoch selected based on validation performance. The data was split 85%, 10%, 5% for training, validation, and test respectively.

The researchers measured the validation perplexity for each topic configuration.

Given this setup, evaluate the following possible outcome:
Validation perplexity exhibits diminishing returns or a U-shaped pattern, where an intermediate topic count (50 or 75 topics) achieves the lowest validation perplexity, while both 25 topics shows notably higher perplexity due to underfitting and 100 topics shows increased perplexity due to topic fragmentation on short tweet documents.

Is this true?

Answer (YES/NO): NO